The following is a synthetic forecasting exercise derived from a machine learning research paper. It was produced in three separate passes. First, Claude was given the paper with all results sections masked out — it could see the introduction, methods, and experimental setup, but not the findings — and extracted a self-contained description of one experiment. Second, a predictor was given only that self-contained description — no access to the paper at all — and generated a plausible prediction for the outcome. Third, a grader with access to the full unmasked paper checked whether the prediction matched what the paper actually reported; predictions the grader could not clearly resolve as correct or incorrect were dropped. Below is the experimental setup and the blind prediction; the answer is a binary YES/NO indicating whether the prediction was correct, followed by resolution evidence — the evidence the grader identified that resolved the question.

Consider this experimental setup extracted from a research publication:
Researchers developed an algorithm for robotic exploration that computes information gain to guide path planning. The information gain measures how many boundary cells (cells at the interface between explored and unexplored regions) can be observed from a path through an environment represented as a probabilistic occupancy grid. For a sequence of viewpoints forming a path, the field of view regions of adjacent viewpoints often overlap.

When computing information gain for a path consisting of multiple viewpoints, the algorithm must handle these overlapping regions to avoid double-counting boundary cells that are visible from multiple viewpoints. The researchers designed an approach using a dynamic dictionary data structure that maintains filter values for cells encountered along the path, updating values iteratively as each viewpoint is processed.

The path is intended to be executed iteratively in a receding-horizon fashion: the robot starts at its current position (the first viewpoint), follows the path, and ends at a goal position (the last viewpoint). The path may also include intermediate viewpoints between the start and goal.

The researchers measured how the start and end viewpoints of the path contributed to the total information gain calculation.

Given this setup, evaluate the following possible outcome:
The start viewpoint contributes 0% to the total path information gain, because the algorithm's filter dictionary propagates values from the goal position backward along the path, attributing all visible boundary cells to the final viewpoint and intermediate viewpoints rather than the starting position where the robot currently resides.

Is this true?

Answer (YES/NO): NO